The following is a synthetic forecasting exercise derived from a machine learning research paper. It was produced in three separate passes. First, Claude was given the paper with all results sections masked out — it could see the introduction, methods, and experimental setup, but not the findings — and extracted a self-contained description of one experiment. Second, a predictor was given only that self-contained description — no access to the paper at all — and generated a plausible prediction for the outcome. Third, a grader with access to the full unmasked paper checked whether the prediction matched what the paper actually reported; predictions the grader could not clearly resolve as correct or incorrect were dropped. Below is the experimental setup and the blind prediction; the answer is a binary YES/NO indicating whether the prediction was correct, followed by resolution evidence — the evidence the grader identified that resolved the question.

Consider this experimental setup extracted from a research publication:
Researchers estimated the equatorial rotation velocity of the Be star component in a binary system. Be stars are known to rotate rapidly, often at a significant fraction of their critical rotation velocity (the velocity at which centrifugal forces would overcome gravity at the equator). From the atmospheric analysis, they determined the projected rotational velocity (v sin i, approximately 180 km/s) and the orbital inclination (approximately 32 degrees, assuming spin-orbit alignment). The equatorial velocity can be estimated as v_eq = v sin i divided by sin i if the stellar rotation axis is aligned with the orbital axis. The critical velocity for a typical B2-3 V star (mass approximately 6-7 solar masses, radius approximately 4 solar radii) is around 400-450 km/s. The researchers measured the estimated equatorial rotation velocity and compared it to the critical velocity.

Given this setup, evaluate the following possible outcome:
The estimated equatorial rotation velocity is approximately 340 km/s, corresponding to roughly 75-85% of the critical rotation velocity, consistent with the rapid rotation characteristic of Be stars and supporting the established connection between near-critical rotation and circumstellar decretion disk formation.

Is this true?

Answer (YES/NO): YES